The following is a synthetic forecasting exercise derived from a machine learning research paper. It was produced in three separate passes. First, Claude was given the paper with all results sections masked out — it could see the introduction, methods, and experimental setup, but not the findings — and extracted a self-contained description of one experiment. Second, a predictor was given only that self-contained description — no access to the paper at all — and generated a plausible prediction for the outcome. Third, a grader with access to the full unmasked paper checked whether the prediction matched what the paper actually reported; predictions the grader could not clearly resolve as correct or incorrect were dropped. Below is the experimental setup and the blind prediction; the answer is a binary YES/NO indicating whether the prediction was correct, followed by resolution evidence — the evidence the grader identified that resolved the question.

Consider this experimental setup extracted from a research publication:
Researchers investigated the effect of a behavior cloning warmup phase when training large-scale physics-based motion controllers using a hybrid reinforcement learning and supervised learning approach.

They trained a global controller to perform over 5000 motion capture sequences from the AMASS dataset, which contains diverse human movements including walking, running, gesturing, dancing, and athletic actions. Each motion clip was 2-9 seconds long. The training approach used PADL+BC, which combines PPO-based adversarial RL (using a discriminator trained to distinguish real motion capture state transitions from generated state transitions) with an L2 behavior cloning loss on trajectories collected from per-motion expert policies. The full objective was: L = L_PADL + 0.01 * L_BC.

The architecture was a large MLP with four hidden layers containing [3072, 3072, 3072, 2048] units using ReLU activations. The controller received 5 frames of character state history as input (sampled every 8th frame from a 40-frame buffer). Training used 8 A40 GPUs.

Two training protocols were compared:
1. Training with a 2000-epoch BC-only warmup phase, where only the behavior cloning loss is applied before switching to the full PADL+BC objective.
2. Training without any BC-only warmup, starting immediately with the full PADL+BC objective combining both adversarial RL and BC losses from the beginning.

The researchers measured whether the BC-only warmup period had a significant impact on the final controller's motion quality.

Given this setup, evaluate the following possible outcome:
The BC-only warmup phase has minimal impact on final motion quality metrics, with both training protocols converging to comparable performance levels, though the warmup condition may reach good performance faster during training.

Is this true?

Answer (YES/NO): YES